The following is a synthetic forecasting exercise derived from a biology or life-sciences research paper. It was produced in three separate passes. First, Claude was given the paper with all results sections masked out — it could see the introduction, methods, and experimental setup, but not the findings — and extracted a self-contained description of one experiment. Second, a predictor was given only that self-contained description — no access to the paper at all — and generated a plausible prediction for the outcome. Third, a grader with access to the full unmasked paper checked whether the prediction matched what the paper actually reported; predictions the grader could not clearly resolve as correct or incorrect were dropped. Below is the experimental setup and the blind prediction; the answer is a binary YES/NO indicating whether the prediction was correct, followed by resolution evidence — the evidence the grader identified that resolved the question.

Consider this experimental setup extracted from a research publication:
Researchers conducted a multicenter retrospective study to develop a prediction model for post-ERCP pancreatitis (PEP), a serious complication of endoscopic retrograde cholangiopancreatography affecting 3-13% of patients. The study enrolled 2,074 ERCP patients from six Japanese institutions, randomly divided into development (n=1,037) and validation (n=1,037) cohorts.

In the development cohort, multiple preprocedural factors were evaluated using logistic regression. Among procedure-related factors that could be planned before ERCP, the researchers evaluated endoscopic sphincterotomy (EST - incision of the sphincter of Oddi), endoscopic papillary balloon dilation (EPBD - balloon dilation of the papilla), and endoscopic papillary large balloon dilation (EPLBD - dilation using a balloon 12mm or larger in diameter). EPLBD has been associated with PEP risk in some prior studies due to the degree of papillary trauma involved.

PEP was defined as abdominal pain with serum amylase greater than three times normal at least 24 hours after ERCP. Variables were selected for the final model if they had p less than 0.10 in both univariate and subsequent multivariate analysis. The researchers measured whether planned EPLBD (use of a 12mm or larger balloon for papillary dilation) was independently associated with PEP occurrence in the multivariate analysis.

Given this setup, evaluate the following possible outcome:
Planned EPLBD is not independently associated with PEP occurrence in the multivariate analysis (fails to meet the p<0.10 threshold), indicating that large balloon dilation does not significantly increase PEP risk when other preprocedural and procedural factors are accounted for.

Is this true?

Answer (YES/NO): NO